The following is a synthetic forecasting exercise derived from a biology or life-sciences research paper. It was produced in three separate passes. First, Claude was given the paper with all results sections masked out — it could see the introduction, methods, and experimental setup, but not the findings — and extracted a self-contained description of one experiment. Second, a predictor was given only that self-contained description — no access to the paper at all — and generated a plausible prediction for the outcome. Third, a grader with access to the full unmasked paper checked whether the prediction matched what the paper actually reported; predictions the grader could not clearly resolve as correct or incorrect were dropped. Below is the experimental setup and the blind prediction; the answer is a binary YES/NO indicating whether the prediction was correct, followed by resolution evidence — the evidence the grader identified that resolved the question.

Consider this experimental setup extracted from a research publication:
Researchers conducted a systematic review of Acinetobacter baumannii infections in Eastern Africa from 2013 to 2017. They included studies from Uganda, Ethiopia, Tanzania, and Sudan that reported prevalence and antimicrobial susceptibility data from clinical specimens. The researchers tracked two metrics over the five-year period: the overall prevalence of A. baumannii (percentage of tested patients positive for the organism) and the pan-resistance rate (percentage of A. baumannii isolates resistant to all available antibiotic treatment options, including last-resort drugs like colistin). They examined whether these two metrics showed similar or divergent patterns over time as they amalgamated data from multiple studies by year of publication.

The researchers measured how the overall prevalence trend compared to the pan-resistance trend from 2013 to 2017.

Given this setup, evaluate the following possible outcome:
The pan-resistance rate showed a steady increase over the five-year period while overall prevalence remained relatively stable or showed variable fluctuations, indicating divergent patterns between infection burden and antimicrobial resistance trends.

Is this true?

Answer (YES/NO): NO